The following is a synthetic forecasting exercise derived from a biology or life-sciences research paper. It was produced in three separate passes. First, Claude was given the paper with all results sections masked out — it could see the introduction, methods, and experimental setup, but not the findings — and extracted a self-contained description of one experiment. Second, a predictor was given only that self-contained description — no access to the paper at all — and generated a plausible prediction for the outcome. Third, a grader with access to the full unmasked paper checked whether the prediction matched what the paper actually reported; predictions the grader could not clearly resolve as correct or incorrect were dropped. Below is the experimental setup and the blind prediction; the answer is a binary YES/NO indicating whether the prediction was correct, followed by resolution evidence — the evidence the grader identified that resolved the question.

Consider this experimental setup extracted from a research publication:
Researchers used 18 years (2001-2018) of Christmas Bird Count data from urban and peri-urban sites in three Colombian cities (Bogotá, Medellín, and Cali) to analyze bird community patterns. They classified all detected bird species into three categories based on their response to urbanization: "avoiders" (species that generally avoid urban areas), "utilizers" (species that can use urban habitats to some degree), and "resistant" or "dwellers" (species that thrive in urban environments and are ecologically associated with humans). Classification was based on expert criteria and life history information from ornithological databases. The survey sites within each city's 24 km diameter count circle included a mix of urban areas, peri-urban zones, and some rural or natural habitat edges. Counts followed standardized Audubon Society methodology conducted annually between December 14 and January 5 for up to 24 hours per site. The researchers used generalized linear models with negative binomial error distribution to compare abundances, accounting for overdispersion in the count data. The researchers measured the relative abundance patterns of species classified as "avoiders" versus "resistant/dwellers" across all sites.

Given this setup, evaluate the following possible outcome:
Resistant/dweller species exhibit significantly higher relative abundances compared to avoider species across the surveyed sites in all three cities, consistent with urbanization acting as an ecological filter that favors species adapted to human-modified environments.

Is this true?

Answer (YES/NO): NO